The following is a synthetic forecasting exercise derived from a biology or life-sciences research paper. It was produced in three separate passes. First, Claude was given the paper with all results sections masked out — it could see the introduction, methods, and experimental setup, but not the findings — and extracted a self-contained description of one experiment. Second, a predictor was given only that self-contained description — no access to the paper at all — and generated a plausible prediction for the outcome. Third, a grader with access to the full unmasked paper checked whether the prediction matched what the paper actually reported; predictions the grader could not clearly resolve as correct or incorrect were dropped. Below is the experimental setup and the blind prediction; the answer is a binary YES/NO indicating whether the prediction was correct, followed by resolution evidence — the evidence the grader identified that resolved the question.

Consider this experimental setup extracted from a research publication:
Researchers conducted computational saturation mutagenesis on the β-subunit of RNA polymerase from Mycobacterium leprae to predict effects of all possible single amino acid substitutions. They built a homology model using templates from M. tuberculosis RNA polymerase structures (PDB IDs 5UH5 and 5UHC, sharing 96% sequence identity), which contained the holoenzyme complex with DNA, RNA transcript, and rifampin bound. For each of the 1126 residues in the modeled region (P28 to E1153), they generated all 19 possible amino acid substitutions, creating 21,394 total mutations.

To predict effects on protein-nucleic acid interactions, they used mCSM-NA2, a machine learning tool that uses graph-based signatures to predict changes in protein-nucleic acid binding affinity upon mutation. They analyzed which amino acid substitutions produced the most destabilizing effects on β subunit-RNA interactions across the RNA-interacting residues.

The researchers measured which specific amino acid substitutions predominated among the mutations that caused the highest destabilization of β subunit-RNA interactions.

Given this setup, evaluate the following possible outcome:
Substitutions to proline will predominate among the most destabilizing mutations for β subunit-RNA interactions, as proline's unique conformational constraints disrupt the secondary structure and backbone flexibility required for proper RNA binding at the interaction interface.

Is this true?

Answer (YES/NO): NO